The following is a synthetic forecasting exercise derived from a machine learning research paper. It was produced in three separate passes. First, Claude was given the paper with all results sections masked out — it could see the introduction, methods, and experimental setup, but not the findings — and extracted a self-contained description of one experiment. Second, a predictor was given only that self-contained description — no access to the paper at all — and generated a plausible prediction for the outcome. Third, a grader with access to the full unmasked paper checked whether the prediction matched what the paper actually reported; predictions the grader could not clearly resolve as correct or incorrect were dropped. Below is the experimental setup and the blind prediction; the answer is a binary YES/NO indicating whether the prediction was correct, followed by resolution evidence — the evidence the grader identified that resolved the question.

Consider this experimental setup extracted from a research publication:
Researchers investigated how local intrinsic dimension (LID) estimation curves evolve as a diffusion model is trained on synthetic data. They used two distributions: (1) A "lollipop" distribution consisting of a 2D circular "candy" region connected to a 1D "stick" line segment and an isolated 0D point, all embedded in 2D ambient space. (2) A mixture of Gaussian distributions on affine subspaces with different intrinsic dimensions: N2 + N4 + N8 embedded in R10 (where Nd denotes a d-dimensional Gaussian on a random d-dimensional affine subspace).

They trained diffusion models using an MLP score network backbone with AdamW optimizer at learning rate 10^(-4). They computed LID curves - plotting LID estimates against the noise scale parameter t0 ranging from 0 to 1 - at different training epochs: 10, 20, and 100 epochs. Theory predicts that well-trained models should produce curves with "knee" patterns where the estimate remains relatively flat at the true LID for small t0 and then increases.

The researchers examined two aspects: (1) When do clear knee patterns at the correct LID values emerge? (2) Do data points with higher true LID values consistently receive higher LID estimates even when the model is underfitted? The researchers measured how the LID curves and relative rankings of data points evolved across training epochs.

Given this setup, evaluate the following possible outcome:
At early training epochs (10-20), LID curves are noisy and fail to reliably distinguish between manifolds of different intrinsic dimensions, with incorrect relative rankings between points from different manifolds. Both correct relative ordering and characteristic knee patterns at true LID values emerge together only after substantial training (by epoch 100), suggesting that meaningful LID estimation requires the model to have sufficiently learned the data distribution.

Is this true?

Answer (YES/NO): NO